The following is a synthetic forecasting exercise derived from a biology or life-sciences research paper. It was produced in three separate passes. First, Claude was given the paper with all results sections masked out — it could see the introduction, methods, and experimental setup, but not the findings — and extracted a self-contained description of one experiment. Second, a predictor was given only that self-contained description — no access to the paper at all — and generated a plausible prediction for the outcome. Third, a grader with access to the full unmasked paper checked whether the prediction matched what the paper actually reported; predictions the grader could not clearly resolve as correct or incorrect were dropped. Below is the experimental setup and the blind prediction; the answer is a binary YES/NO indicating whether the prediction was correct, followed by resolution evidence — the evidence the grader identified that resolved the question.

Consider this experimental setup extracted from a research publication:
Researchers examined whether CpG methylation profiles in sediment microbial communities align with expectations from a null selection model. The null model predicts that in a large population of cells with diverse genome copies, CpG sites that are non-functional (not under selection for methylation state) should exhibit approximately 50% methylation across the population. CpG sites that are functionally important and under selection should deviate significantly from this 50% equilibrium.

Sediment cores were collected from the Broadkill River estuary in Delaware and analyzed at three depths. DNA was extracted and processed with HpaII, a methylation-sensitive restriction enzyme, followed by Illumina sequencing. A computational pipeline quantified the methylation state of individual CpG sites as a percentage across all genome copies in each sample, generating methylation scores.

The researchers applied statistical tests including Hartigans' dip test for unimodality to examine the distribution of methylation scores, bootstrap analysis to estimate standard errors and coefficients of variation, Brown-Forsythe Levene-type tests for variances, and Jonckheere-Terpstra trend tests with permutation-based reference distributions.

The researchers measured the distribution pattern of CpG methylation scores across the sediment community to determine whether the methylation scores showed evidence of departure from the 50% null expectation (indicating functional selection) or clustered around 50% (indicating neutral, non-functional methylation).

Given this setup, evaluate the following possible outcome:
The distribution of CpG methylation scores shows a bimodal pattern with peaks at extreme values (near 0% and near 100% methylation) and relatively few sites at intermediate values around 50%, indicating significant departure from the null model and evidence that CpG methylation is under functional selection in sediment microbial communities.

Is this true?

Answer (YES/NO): YES